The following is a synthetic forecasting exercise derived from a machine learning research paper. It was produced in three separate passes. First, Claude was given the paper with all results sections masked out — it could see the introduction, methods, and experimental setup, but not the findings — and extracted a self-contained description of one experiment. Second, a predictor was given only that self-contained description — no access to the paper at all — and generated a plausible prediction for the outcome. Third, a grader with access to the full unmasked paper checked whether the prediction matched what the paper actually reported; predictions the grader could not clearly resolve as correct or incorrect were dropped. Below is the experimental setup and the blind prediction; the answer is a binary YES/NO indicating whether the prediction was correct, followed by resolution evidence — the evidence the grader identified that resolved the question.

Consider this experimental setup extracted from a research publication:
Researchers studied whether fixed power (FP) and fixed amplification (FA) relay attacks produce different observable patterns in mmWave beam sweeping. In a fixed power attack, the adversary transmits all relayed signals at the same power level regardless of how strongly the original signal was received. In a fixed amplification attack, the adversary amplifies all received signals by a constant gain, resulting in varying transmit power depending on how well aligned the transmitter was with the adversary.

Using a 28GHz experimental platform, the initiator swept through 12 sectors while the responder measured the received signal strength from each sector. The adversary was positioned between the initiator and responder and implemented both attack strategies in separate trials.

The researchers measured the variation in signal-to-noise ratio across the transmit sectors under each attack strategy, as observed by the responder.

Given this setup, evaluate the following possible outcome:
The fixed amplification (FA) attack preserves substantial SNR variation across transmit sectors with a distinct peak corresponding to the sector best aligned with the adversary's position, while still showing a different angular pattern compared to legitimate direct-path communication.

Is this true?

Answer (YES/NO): YES